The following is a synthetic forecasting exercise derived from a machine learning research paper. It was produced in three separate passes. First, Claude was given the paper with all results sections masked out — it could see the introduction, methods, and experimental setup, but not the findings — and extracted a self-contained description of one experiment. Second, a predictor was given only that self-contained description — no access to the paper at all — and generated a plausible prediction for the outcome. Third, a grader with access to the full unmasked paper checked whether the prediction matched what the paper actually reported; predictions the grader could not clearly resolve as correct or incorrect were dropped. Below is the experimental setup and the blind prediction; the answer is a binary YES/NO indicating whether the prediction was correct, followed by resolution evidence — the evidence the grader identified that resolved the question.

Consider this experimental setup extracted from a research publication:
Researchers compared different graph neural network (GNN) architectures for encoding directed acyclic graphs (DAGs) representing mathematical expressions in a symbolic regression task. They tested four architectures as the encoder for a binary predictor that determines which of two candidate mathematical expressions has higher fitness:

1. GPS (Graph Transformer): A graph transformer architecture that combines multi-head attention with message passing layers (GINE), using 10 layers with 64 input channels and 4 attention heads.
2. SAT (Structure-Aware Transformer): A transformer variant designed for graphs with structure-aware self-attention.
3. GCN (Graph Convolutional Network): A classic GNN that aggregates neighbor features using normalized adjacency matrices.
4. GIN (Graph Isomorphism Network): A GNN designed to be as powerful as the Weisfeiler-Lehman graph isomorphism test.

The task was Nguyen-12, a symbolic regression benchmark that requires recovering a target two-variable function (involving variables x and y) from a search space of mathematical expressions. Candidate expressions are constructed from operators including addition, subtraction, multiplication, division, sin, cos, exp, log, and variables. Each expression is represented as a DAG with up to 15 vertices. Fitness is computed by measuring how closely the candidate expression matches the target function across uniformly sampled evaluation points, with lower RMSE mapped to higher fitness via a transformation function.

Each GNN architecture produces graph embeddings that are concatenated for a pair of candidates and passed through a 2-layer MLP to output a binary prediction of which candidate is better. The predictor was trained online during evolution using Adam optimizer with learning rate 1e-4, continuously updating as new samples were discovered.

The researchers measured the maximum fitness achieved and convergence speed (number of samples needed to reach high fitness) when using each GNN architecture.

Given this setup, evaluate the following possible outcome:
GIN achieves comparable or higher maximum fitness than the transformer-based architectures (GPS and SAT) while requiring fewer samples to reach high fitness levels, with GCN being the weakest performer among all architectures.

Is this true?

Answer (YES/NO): NO